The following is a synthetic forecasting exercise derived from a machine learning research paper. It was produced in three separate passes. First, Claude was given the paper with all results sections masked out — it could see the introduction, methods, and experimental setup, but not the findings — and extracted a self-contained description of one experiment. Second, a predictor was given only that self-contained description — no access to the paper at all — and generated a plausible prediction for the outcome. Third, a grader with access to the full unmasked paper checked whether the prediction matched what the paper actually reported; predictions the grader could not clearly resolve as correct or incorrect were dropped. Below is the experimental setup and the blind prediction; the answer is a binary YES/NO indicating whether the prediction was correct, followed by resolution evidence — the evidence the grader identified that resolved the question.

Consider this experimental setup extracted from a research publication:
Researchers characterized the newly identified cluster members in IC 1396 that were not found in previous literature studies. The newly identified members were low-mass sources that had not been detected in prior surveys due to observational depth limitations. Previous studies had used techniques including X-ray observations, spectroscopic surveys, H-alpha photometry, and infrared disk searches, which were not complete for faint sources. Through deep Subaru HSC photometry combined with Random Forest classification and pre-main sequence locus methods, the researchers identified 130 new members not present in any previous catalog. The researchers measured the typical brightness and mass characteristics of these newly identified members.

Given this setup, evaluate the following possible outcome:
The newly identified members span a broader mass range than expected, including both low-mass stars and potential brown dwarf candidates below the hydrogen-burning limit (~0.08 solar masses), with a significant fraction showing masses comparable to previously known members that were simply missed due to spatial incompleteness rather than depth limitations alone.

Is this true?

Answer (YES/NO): NO